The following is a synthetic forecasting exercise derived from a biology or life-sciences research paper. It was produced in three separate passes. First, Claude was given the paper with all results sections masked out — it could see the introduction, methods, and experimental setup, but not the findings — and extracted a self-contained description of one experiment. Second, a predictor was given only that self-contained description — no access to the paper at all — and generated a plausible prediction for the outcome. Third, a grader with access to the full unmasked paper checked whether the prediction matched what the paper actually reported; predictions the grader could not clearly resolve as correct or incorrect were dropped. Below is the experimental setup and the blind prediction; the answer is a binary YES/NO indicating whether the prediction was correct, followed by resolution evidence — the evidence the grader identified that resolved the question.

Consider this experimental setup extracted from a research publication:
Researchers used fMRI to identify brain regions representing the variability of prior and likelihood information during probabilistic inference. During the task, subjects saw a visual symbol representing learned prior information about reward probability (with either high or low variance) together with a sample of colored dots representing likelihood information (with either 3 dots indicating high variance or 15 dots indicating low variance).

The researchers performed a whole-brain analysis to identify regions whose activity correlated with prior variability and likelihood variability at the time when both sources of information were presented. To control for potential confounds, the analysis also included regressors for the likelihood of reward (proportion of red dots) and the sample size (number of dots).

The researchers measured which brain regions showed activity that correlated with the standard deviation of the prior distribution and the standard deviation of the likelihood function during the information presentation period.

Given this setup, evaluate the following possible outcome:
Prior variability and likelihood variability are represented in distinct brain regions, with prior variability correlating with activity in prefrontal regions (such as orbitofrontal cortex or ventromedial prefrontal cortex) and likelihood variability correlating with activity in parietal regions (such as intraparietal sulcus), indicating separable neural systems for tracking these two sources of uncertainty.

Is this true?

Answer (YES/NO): NO